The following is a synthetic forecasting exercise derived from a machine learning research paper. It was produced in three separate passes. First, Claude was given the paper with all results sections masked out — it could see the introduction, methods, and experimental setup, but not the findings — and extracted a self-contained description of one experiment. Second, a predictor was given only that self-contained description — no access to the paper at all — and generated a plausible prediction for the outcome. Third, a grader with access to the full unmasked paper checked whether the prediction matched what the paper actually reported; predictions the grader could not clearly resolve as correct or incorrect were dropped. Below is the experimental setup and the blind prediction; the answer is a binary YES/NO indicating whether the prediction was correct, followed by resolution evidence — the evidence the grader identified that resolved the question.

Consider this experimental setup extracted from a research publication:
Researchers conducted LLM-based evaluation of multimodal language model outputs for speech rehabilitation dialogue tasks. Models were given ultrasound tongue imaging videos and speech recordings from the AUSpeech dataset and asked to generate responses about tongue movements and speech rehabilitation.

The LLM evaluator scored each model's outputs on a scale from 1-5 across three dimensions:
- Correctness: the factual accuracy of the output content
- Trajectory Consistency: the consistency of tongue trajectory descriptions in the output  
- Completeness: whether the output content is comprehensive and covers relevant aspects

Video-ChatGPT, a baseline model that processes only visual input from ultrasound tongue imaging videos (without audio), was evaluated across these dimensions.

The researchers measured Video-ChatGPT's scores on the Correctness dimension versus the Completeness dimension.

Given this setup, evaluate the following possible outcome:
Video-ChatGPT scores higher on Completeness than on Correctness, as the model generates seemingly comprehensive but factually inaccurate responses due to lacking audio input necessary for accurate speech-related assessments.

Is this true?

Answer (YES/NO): YES